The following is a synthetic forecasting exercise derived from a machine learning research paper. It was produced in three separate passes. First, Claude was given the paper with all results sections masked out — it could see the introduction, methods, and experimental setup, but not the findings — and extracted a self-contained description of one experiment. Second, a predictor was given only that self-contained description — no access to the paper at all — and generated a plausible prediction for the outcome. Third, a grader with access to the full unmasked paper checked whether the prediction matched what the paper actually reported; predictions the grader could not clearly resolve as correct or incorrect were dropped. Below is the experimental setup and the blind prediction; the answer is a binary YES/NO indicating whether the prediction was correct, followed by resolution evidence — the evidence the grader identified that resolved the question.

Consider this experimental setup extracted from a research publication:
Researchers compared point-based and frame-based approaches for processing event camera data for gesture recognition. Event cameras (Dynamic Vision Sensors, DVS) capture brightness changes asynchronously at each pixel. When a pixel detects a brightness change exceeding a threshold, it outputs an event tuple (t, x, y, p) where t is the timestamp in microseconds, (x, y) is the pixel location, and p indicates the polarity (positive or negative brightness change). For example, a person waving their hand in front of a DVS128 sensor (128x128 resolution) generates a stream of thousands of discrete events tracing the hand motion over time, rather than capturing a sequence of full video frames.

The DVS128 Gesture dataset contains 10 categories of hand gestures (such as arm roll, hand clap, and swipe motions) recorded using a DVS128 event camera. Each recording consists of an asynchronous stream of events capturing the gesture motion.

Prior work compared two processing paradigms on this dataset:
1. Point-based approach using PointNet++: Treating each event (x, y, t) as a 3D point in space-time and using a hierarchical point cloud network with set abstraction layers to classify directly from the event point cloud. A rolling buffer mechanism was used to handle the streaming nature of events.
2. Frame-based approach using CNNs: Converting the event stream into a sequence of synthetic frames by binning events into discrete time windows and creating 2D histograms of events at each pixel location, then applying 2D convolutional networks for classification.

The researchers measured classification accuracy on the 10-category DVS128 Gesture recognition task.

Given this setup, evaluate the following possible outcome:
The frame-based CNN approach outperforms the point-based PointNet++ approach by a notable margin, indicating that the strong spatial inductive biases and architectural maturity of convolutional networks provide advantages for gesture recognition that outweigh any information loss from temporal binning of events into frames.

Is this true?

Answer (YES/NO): NO